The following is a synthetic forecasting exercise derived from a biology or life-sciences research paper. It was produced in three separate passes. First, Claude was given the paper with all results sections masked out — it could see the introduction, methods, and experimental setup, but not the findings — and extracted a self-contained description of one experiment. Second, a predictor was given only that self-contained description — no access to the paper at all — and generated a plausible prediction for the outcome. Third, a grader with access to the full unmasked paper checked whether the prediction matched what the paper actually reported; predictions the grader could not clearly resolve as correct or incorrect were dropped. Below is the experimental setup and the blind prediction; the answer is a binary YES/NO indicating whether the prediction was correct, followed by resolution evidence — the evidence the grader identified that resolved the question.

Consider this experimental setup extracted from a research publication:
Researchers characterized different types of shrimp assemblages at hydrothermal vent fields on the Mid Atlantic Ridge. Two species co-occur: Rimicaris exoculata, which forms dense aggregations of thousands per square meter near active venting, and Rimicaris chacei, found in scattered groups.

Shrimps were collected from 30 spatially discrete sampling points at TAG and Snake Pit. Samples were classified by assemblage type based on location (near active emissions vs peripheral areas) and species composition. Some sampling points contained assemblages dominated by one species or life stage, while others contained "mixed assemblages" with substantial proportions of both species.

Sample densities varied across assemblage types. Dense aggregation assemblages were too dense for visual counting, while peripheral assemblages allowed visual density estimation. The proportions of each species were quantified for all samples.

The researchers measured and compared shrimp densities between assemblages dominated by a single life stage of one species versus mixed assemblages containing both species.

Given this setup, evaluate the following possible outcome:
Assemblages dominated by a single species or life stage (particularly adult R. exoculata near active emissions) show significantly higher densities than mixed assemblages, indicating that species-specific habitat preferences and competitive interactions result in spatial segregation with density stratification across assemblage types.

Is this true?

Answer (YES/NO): YES